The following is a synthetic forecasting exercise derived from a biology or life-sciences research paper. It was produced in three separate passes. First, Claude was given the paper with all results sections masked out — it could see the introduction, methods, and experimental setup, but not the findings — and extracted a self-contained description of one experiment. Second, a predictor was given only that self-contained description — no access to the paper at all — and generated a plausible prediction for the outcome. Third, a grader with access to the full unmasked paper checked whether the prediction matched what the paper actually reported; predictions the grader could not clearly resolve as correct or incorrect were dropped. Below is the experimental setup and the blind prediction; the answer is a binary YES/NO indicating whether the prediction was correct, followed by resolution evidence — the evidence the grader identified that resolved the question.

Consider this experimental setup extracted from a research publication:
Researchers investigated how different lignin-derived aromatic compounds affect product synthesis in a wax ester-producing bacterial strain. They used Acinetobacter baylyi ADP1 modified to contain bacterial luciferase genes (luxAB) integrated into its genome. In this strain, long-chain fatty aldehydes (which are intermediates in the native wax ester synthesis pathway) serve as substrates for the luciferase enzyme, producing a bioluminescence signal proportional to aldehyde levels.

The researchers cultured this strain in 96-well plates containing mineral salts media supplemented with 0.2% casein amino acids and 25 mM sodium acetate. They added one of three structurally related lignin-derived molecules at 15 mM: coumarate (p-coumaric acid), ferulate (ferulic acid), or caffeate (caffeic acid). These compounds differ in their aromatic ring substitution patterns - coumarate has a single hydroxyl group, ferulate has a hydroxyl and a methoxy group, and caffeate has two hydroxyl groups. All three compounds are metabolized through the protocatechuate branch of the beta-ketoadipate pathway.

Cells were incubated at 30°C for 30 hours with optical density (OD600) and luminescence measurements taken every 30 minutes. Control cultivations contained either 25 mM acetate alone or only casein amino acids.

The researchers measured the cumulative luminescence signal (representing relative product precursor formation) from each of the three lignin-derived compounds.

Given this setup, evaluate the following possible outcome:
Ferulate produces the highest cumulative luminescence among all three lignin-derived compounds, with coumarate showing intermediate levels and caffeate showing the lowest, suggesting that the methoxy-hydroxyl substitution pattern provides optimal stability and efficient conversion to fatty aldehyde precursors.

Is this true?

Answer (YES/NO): NO